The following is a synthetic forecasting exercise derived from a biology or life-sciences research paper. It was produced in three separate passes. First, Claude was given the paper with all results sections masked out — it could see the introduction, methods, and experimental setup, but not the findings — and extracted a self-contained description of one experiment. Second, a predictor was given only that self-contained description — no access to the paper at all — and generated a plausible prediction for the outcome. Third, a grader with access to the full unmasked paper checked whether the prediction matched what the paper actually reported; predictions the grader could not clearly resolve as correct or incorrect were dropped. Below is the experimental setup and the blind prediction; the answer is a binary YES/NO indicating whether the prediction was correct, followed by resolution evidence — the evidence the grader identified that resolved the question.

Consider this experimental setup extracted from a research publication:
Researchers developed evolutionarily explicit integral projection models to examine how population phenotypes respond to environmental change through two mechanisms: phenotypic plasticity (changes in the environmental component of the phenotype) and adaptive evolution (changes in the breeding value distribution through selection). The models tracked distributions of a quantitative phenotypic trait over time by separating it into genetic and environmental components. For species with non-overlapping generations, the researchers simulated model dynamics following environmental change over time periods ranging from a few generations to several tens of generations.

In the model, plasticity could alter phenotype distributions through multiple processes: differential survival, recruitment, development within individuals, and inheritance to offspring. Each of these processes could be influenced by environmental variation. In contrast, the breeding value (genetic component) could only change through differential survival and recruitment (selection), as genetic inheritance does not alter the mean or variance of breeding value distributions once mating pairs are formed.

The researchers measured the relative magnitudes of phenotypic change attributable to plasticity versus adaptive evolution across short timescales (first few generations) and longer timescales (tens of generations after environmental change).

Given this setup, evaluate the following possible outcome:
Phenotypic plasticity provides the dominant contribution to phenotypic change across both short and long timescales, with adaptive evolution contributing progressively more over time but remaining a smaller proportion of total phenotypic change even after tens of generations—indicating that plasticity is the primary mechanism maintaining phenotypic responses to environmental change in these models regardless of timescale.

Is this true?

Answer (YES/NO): NO